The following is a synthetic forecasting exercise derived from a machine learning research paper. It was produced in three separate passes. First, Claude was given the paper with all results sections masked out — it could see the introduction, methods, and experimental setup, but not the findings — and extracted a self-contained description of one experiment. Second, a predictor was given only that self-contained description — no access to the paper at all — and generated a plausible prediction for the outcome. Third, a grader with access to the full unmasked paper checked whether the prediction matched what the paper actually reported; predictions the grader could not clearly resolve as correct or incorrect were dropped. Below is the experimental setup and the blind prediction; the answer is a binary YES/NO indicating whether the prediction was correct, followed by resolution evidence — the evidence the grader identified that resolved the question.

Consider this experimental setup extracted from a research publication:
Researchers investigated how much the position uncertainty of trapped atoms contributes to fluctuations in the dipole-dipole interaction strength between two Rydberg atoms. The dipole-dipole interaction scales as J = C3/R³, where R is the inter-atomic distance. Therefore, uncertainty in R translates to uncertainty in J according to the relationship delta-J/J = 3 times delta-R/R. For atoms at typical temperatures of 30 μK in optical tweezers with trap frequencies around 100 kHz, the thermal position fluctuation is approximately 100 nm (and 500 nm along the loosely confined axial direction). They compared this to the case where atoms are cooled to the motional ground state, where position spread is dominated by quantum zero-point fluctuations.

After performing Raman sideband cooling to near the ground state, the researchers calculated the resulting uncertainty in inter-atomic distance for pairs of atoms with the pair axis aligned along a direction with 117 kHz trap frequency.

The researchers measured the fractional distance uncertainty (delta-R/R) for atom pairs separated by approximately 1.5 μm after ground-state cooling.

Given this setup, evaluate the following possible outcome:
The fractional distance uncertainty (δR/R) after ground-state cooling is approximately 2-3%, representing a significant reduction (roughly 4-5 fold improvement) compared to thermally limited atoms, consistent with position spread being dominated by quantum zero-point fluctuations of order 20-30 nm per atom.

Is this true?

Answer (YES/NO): YES